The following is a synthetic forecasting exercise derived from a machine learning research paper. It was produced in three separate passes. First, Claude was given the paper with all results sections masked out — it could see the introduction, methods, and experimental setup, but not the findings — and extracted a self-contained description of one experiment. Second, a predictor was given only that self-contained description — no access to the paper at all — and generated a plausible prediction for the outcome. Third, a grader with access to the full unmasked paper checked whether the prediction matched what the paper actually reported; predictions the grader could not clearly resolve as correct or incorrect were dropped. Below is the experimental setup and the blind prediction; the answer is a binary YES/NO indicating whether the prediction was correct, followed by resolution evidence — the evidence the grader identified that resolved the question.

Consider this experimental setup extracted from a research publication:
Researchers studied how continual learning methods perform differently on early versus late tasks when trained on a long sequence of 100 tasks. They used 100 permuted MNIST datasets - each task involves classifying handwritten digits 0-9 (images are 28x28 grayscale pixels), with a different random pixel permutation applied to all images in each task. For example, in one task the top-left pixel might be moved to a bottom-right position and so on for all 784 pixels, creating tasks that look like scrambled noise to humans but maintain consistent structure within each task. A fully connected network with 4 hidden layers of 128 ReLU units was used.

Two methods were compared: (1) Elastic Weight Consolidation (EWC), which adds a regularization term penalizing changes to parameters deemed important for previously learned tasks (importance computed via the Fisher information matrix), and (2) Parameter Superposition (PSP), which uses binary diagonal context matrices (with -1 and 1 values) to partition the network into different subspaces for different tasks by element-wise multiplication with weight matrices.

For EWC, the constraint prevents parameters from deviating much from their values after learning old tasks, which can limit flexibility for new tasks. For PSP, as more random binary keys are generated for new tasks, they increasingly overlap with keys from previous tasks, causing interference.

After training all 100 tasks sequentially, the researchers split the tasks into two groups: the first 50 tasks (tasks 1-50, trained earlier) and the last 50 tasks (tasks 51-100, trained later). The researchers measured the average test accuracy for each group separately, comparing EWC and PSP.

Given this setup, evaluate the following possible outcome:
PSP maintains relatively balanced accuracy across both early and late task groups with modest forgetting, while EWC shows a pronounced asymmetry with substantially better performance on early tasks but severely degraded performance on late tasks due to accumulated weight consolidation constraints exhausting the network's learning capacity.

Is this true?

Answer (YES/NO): NO